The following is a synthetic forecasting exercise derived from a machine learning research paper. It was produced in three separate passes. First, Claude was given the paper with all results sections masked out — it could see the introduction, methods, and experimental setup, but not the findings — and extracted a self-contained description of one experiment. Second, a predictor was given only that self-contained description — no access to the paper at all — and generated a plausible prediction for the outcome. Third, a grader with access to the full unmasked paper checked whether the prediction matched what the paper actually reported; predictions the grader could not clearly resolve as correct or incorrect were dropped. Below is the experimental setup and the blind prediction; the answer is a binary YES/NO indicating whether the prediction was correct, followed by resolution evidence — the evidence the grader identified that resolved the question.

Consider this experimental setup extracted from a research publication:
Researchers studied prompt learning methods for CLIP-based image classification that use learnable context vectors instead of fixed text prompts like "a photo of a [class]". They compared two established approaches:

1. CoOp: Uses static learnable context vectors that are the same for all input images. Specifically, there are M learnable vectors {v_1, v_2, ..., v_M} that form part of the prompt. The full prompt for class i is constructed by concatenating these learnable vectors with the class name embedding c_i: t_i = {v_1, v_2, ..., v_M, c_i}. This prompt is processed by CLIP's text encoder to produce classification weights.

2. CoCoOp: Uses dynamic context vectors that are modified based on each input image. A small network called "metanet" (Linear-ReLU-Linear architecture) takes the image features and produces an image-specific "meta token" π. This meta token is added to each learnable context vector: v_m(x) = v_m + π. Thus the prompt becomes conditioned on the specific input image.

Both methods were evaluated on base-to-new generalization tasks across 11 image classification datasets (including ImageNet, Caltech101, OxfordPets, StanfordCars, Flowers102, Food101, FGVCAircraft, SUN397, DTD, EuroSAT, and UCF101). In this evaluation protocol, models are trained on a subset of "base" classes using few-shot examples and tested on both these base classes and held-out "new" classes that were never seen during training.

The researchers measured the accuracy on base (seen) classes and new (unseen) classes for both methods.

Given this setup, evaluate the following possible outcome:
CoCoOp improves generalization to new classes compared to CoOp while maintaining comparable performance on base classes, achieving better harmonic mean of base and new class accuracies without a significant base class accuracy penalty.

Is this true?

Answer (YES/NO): NO